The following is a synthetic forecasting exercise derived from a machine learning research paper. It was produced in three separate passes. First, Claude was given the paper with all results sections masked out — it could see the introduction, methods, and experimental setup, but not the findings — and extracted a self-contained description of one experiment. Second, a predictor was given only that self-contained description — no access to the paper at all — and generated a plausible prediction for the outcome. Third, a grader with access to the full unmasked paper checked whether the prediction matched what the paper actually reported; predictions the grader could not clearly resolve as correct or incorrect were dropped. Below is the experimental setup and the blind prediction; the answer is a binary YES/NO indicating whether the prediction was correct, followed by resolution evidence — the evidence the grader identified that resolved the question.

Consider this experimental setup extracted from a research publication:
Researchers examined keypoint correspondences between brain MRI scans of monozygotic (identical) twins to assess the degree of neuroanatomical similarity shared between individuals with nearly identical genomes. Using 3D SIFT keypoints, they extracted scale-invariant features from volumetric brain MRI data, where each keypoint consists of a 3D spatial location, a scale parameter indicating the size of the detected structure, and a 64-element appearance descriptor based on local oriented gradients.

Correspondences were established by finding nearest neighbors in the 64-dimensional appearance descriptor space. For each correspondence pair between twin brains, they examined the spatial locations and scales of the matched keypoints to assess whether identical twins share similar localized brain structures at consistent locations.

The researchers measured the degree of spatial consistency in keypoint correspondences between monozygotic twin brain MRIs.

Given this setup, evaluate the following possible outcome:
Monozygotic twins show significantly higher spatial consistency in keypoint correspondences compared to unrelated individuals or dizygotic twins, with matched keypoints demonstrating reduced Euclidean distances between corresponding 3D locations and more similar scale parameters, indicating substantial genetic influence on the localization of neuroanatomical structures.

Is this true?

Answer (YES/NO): YES